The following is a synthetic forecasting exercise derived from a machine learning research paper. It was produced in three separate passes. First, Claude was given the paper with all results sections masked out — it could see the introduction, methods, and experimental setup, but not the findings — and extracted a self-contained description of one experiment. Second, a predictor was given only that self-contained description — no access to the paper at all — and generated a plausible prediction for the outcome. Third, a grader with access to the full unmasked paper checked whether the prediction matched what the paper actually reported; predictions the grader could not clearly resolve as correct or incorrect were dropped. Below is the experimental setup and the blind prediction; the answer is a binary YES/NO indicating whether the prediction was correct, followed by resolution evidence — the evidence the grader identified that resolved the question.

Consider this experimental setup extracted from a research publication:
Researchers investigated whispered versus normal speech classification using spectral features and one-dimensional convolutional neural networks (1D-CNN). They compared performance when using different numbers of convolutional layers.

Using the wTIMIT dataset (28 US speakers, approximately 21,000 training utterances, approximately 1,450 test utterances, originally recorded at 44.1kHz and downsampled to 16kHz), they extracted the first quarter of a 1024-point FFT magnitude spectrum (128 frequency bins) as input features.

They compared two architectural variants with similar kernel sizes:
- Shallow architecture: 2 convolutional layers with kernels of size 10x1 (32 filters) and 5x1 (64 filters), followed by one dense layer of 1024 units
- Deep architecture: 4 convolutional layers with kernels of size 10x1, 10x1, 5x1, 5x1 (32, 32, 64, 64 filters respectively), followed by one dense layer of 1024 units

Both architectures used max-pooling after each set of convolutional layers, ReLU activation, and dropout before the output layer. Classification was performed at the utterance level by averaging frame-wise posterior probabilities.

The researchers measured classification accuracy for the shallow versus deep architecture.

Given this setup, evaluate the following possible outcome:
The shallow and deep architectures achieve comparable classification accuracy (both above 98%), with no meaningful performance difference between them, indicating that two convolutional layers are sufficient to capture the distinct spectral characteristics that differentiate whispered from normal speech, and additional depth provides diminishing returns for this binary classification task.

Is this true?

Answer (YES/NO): NO